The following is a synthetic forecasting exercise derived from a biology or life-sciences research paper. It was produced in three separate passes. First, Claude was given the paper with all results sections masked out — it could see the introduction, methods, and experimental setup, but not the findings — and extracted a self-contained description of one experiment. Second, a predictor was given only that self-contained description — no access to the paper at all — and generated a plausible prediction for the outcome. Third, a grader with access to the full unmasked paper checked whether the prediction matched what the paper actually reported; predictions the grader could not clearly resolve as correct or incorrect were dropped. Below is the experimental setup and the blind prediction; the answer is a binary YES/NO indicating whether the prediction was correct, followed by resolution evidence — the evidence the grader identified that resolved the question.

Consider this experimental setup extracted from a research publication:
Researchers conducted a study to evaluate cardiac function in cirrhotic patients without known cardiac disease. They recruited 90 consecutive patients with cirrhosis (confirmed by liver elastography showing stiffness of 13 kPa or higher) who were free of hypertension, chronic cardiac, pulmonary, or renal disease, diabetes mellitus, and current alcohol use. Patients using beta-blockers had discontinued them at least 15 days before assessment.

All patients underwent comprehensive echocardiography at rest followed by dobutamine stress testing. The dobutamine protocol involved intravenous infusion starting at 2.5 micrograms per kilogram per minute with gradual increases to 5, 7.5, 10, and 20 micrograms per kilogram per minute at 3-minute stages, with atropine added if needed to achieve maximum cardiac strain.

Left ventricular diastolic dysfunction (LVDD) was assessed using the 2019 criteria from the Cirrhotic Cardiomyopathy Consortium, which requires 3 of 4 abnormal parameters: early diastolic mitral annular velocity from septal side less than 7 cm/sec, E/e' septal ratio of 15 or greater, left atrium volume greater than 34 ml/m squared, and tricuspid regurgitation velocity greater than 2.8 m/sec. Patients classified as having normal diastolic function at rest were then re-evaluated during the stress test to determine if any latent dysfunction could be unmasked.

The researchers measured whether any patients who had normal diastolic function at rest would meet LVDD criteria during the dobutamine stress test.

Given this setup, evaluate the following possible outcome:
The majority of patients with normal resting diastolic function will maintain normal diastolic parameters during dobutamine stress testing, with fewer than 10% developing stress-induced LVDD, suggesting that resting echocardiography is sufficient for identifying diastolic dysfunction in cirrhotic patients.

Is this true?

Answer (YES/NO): YES